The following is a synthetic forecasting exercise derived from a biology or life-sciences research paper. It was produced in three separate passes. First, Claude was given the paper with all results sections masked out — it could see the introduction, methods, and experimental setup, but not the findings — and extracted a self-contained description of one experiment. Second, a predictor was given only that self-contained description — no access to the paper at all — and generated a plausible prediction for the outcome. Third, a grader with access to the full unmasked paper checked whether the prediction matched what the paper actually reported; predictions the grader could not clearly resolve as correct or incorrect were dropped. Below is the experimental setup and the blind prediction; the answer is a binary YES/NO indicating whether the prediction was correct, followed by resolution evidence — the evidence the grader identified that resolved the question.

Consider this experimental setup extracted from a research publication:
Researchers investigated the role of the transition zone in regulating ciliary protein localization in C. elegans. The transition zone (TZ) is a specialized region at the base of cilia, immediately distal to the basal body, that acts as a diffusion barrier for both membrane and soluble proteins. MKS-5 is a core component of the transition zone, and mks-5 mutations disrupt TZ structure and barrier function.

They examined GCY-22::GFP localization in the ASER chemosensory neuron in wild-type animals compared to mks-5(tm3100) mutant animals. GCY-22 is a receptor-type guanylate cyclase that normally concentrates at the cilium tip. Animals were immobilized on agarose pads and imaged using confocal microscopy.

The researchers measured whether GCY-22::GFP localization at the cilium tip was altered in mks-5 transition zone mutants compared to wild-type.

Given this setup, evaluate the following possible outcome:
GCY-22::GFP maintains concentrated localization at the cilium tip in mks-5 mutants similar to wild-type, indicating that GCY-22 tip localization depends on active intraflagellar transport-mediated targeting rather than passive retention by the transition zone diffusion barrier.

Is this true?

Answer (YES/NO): NO